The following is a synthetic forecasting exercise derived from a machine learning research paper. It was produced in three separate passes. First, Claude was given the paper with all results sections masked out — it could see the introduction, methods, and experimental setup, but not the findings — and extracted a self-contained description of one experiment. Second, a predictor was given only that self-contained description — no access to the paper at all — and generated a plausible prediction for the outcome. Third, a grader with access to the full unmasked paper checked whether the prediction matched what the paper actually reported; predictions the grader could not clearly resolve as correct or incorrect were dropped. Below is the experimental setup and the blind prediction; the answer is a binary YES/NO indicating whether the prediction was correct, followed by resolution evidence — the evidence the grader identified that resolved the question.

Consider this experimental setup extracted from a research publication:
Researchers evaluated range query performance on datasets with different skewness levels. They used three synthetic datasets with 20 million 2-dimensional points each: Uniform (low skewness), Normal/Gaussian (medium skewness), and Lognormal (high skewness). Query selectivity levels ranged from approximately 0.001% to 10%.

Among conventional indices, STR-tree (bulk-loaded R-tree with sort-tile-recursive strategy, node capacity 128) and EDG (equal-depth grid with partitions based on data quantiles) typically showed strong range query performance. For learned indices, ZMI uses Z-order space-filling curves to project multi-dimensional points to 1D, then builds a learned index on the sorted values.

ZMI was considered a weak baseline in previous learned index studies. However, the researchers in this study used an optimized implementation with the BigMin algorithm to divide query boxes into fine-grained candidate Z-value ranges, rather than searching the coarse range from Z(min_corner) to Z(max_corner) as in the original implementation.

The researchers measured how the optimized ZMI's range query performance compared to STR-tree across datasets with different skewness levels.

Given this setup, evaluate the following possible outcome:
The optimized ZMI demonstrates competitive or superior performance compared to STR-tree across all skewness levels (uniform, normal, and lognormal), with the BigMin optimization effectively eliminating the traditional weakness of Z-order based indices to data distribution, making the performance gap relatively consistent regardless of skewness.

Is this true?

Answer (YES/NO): YES